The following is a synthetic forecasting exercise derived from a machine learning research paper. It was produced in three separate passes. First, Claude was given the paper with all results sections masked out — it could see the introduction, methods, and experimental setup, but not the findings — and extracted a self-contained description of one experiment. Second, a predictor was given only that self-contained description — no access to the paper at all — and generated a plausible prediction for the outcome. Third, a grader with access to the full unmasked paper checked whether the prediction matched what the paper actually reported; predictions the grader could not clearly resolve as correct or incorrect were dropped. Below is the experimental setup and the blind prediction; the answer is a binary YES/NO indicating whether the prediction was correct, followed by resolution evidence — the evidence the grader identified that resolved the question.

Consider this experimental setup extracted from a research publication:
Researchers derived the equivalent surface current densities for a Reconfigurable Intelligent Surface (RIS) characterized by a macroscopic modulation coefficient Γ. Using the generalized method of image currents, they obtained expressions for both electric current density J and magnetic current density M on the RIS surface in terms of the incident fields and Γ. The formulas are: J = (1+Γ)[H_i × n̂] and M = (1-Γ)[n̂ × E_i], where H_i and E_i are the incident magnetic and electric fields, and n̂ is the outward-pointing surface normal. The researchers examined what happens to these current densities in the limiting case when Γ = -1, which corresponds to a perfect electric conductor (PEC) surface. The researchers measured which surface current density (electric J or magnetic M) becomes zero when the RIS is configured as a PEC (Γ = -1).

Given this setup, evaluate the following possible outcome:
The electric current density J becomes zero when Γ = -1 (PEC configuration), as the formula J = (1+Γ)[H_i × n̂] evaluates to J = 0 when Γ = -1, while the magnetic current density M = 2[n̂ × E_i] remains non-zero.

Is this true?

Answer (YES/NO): YES